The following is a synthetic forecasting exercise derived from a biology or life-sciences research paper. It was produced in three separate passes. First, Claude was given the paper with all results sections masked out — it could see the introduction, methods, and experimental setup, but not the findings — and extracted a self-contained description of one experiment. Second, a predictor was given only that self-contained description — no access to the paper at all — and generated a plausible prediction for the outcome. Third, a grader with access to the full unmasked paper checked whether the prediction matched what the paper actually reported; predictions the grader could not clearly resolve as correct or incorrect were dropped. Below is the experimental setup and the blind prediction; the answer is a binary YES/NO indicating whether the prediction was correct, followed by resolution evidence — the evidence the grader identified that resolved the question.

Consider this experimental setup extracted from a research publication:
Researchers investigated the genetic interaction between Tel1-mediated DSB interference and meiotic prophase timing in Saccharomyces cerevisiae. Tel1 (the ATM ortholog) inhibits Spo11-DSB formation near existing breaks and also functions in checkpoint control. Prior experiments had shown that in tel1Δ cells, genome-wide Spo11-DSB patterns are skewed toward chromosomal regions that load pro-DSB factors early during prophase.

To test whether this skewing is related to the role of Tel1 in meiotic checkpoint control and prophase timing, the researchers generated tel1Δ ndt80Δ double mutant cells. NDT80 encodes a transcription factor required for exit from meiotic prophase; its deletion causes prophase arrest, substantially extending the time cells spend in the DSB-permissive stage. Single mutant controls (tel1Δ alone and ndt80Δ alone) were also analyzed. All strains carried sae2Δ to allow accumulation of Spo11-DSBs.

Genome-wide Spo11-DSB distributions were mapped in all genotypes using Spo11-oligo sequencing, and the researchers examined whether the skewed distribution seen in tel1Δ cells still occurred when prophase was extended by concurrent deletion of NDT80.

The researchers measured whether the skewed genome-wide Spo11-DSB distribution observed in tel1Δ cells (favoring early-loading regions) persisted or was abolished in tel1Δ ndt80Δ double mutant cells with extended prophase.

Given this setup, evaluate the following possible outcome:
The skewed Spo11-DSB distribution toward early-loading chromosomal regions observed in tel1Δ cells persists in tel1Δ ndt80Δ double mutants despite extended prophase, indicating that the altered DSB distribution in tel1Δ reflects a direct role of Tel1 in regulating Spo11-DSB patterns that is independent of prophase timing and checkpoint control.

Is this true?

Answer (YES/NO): NO